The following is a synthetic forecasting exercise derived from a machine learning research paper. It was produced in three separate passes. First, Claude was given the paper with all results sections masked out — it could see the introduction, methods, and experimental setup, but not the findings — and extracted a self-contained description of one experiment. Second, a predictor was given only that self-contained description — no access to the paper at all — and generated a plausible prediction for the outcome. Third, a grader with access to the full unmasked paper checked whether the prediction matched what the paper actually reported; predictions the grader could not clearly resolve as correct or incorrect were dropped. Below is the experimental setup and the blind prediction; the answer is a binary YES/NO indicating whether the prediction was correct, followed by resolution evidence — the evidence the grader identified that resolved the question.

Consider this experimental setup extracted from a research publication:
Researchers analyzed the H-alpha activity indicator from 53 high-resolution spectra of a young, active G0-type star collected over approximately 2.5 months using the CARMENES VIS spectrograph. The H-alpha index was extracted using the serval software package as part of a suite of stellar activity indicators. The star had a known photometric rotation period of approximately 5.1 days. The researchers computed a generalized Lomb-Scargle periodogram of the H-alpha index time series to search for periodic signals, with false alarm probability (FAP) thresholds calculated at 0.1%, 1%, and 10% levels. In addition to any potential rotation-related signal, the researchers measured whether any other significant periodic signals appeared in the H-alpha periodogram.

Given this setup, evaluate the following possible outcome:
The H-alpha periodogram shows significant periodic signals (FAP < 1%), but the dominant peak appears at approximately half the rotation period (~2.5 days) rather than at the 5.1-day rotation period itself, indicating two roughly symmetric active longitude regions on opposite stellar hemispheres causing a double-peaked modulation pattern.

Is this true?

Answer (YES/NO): NO